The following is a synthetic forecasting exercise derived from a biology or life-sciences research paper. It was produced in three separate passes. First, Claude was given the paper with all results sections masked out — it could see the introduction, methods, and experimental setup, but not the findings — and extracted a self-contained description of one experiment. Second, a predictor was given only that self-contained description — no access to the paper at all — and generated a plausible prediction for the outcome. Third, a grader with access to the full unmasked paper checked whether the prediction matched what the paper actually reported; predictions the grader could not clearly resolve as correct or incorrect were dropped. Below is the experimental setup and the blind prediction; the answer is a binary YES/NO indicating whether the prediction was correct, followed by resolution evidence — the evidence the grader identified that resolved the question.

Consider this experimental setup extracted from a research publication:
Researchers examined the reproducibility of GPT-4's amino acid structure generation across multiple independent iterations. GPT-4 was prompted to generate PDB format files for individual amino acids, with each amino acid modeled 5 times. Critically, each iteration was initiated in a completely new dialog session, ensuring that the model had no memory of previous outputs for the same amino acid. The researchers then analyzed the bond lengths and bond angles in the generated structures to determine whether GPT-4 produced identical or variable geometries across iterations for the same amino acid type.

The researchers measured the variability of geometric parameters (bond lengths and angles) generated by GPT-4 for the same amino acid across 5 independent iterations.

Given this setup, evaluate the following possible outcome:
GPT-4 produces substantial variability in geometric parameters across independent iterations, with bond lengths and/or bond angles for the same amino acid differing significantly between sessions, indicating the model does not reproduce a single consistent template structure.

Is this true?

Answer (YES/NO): YES